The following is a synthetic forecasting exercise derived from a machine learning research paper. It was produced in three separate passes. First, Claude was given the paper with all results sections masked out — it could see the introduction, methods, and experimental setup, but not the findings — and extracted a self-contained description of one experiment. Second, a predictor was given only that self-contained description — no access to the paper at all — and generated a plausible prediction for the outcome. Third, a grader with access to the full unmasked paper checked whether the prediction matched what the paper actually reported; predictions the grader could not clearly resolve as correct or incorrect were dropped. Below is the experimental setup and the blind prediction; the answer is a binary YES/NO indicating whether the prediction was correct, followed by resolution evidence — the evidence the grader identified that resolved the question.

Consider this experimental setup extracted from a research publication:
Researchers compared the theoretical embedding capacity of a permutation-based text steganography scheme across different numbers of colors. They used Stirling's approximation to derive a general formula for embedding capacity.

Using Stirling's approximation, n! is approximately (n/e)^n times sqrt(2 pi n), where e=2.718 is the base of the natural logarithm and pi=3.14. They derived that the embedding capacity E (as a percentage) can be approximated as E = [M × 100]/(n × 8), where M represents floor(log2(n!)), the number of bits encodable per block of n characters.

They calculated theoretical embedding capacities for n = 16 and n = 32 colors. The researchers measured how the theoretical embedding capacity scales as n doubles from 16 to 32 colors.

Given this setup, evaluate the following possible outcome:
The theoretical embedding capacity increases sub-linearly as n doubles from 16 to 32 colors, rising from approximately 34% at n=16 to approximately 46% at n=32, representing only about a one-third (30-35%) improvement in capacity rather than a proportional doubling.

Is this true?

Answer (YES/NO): YES